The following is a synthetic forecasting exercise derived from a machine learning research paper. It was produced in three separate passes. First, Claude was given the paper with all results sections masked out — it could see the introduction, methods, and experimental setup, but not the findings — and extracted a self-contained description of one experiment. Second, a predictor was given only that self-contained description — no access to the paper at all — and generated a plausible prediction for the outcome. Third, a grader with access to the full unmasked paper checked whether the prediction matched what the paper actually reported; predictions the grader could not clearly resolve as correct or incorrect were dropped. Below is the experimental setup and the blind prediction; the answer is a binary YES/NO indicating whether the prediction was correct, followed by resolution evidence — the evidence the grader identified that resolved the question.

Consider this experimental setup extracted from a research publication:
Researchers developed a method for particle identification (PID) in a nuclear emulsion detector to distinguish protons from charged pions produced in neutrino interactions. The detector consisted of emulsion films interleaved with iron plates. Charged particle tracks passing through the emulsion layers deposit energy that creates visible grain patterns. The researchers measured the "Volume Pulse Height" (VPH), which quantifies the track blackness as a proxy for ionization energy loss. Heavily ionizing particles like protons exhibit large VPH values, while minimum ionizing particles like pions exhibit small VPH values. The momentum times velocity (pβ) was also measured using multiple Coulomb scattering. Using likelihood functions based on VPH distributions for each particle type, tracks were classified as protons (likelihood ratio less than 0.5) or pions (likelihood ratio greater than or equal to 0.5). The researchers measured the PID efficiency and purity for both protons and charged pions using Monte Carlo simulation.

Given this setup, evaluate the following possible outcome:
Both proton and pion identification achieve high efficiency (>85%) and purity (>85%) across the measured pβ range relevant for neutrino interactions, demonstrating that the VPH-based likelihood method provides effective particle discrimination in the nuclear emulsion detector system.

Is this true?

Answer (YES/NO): NO